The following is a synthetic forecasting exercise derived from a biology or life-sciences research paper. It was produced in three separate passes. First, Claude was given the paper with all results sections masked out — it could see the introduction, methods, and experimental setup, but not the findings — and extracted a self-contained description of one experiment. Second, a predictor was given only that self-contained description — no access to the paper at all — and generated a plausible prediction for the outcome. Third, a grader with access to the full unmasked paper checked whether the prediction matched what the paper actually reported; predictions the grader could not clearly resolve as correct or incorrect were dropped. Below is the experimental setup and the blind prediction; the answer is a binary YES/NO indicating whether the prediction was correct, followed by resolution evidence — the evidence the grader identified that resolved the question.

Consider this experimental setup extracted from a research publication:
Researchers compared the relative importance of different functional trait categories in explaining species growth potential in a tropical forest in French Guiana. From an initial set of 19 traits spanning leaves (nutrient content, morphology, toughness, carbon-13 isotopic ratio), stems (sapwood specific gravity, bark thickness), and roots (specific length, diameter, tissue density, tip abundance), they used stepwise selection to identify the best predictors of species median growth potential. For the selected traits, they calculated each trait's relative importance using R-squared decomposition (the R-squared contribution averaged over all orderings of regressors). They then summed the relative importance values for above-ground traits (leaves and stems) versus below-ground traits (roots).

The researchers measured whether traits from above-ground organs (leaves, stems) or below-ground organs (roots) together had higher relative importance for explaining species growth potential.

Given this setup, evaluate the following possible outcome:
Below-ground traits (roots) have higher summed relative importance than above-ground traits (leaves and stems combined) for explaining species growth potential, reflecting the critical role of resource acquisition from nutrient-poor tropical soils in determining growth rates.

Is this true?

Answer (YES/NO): NO